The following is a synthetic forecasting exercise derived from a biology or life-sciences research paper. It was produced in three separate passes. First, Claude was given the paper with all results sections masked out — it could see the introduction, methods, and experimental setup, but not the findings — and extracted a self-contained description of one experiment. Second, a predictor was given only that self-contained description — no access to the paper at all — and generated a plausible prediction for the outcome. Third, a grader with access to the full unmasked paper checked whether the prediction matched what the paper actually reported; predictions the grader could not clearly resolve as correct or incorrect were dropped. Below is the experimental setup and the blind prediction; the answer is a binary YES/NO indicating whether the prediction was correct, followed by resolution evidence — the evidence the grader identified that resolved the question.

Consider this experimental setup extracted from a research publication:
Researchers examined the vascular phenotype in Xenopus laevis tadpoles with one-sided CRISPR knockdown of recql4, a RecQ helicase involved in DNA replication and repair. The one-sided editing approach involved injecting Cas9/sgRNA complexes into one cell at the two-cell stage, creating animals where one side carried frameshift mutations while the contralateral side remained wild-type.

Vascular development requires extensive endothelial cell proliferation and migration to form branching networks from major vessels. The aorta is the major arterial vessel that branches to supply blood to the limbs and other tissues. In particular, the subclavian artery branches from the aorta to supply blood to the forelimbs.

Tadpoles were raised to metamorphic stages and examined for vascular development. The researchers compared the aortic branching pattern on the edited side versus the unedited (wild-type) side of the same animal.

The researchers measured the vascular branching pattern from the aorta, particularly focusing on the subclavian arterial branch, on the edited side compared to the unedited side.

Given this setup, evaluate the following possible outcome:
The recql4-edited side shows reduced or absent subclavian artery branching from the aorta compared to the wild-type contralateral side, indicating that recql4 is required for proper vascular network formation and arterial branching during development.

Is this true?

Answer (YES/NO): YES